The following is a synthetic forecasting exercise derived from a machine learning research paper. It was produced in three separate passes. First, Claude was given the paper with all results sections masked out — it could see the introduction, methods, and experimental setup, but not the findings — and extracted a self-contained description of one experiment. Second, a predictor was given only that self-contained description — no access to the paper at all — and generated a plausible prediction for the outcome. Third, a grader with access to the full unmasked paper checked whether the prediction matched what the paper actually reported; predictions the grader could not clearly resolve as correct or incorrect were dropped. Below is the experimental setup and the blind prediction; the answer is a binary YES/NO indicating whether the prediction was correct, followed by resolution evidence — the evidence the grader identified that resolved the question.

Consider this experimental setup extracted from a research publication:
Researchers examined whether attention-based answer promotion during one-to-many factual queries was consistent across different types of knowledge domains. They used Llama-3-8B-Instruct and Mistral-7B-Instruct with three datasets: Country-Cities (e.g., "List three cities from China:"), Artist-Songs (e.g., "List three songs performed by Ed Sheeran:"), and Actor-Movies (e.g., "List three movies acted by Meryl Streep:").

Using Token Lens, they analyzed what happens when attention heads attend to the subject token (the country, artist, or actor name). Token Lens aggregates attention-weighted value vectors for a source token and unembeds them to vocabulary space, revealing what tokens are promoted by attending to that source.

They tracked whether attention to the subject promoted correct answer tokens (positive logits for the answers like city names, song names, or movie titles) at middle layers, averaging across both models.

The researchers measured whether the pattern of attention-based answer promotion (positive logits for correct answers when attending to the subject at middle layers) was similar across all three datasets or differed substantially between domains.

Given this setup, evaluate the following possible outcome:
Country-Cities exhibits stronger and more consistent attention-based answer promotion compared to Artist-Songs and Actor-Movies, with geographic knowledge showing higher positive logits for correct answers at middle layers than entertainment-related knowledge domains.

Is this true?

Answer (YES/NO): YES